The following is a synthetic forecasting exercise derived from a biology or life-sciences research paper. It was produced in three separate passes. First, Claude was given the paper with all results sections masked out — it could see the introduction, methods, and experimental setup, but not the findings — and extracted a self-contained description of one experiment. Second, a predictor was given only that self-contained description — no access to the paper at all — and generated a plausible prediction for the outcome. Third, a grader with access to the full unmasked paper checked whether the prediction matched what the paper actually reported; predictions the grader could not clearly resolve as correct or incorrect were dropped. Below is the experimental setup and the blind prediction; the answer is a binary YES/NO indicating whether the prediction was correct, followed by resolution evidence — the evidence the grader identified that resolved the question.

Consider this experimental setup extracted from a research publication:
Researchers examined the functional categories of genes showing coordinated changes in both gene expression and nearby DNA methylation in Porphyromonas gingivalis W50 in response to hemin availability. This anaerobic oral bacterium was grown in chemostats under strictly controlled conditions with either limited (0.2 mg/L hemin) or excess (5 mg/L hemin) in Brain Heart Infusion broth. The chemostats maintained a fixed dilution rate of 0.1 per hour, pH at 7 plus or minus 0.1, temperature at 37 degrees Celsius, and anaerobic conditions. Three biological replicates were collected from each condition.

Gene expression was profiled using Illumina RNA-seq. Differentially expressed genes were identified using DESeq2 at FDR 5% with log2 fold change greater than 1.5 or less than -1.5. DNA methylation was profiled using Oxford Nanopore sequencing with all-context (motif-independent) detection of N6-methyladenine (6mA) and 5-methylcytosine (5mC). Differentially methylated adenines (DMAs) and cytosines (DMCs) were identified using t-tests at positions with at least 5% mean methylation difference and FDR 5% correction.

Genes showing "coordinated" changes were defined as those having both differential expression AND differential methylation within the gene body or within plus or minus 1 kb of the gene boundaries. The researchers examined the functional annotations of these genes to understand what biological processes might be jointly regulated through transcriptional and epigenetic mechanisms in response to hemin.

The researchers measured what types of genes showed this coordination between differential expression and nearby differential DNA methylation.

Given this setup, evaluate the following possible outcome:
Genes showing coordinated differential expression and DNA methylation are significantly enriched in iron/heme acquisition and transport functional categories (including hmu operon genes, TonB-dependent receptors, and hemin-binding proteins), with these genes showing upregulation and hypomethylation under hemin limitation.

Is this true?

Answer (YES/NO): NO